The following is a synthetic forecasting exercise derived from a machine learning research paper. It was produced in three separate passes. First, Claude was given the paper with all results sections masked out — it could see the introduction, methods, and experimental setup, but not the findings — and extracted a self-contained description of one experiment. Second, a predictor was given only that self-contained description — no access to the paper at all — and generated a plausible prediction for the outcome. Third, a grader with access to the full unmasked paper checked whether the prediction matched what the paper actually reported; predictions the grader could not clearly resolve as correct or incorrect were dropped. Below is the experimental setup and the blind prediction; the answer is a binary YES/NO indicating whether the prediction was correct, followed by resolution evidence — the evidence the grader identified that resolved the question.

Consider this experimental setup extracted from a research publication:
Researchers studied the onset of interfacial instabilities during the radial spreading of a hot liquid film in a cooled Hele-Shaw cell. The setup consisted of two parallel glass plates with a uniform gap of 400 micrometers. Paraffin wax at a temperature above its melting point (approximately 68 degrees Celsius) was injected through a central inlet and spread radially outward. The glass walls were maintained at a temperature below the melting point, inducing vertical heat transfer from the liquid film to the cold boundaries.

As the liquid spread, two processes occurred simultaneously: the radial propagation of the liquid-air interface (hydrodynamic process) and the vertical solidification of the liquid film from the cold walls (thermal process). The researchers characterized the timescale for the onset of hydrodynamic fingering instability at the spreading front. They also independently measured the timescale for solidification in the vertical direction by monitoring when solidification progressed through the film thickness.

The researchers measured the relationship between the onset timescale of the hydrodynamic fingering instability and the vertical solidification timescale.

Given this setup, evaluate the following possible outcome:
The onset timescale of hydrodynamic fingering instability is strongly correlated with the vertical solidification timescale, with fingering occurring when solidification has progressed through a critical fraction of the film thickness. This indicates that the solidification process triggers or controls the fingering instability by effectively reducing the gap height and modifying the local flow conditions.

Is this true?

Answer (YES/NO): NO